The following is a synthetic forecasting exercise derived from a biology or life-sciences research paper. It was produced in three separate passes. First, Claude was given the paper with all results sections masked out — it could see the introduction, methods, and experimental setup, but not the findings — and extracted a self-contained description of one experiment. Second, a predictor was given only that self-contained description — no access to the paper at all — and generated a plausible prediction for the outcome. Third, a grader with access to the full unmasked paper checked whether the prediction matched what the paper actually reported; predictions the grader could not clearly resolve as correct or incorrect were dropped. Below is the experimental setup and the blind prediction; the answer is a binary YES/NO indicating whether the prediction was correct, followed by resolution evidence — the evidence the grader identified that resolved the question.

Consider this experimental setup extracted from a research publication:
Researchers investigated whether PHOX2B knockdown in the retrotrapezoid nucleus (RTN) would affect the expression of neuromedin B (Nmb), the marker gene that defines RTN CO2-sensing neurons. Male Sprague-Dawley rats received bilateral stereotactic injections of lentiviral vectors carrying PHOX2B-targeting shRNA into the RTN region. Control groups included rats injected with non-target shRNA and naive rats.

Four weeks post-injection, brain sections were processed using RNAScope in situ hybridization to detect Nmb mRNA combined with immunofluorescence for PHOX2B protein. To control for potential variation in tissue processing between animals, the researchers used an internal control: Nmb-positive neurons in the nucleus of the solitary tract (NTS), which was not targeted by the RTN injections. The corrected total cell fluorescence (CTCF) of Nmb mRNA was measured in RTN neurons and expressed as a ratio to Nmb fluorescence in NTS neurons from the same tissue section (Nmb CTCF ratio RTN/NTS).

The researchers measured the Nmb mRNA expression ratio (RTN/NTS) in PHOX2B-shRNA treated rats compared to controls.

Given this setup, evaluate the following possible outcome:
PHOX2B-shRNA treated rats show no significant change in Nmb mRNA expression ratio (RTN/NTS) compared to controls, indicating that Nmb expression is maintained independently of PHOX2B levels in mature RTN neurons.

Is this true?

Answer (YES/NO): YES